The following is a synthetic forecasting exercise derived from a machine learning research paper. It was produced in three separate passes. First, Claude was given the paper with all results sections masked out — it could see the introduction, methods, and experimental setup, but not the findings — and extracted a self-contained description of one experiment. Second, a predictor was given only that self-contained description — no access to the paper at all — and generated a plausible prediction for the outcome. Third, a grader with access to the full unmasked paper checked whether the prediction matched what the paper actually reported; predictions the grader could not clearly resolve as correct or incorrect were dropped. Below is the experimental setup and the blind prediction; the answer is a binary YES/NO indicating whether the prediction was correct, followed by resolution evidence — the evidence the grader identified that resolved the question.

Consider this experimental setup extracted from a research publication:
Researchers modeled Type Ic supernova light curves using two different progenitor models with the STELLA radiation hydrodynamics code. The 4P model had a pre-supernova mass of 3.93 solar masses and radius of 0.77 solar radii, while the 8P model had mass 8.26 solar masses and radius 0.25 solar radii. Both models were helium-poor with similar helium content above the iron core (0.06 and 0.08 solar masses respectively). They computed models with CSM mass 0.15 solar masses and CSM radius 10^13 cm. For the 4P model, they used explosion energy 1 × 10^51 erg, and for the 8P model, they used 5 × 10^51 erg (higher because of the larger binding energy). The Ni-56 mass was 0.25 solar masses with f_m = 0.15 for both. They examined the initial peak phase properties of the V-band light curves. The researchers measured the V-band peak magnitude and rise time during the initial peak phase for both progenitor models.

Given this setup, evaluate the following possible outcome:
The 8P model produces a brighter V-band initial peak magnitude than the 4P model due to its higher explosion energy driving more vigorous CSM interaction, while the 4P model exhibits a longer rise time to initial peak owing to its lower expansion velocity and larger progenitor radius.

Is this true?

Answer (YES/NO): YES